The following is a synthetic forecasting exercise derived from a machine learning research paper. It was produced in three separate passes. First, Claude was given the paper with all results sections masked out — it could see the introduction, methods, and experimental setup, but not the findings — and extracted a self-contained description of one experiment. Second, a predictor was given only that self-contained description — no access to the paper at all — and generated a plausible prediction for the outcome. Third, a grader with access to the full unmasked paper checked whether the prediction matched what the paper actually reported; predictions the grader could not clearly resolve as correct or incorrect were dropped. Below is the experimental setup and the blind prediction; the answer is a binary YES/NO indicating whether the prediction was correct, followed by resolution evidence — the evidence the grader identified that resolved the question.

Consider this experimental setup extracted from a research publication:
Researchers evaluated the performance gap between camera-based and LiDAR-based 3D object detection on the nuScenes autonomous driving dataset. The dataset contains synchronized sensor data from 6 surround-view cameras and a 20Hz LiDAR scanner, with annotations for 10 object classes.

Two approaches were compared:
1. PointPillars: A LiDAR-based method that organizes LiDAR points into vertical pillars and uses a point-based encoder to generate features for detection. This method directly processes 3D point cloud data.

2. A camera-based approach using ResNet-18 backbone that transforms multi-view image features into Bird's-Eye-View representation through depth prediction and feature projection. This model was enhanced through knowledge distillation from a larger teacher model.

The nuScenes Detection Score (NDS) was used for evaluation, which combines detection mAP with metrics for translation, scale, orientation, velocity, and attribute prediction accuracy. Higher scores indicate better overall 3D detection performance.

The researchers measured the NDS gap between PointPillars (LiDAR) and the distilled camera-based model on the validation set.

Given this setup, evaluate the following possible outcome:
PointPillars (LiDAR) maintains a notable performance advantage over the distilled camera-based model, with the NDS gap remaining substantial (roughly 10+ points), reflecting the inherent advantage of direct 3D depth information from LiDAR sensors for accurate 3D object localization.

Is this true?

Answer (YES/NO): YES